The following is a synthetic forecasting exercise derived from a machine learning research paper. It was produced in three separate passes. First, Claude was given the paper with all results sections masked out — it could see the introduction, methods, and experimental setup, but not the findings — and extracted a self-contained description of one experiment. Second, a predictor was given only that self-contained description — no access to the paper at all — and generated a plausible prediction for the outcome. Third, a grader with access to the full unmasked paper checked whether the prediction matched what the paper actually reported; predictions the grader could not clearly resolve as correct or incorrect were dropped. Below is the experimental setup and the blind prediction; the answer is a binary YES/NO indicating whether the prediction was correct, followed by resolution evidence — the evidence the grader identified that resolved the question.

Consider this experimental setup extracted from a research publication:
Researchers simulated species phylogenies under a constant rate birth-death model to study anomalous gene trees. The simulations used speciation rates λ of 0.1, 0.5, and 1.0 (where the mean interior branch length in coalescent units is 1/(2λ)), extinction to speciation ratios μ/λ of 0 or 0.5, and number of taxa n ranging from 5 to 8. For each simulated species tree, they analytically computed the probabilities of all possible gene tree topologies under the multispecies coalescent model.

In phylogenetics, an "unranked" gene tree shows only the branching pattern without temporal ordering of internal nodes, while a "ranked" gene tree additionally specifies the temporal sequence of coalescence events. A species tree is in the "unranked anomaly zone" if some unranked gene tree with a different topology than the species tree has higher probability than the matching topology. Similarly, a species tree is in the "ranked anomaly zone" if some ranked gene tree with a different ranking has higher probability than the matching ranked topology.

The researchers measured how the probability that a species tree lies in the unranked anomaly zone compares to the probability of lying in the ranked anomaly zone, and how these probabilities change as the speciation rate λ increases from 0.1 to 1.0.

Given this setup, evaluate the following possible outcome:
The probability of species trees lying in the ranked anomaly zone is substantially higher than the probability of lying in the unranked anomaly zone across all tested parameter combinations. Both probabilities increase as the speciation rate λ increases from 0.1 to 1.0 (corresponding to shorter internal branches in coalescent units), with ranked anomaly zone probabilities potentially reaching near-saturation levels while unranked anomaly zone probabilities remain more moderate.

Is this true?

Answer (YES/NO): NO